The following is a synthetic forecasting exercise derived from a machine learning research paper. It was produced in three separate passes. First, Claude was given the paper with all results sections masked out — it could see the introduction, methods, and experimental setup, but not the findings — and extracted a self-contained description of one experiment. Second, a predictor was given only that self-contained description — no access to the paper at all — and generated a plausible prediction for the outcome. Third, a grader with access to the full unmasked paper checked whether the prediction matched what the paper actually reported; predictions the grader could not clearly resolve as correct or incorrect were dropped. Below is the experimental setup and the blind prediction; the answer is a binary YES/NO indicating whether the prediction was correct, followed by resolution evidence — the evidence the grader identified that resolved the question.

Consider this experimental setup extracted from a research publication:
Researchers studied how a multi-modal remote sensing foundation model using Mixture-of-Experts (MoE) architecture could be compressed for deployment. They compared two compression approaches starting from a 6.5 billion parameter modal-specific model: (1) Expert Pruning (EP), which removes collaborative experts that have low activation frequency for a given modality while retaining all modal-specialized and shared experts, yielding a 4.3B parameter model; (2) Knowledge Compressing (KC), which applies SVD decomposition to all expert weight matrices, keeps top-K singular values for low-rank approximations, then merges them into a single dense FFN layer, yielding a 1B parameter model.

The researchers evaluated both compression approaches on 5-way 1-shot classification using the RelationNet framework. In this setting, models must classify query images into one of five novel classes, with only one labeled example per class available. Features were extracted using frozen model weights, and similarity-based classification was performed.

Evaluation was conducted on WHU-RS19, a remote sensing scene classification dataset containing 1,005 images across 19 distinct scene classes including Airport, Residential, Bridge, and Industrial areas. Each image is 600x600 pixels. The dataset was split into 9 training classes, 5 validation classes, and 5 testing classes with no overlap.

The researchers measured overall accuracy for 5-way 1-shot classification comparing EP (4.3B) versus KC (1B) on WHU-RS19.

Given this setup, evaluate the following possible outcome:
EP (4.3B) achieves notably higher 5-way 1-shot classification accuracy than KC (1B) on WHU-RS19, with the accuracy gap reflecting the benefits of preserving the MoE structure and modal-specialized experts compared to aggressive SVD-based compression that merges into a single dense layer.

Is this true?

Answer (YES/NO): NO